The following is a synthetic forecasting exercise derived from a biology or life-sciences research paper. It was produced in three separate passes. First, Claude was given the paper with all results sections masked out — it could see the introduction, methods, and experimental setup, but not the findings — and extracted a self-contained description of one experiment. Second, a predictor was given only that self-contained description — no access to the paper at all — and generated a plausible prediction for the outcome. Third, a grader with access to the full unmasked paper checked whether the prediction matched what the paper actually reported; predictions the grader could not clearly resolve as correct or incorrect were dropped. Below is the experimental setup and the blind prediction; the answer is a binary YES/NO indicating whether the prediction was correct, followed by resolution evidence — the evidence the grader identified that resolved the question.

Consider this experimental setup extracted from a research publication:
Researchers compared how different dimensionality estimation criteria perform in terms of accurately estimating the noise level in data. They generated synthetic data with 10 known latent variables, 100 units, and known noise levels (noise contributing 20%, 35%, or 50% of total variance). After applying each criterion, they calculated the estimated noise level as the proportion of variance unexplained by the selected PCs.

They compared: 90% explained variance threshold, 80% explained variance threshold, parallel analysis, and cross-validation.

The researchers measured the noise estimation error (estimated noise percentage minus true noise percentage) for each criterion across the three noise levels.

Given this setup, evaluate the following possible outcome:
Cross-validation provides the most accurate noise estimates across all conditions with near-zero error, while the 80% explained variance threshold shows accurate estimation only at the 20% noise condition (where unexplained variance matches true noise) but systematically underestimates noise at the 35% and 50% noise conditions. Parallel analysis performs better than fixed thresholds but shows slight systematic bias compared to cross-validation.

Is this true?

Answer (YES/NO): NO